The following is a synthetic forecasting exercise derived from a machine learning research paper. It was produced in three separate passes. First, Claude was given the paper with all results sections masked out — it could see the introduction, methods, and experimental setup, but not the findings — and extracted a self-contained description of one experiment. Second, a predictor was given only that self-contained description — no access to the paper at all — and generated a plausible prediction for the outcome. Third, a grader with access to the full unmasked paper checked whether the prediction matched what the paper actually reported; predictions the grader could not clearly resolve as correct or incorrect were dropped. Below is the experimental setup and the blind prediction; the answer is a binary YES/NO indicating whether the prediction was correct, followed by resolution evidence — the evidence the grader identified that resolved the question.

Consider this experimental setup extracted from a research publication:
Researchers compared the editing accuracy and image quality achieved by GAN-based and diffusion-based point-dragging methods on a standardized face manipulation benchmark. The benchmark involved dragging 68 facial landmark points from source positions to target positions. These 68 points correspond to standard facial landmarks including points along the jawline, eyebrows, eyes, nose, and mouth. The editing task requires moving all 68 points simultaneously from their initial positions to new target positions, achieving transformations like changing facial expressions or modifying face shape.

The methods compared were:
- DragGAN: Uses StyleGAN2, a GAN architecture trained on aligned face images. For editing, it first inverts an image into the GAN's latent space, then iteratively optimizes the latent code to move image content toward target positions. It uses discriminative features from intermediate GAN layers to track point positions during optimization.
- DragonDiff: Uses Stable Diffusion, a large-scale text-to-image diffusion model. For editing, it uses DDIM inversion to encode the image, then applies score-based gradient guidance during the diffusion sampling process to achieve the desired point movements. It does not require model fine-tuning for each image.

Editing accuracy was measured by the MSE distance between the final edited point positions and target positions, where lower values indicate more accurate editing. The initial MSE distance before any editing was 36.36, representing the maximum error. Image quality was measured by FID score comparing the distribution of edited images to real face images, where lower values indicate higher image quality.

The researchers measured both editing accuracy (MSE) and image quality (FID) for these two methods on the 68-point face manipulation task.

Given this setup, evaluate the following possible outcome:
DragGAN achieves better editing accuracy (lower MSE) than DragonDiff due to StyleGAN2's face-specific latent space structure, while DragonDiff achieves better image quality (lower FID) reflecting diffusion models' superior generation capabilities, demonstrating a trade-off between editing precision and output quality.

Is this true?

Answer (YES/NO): YES